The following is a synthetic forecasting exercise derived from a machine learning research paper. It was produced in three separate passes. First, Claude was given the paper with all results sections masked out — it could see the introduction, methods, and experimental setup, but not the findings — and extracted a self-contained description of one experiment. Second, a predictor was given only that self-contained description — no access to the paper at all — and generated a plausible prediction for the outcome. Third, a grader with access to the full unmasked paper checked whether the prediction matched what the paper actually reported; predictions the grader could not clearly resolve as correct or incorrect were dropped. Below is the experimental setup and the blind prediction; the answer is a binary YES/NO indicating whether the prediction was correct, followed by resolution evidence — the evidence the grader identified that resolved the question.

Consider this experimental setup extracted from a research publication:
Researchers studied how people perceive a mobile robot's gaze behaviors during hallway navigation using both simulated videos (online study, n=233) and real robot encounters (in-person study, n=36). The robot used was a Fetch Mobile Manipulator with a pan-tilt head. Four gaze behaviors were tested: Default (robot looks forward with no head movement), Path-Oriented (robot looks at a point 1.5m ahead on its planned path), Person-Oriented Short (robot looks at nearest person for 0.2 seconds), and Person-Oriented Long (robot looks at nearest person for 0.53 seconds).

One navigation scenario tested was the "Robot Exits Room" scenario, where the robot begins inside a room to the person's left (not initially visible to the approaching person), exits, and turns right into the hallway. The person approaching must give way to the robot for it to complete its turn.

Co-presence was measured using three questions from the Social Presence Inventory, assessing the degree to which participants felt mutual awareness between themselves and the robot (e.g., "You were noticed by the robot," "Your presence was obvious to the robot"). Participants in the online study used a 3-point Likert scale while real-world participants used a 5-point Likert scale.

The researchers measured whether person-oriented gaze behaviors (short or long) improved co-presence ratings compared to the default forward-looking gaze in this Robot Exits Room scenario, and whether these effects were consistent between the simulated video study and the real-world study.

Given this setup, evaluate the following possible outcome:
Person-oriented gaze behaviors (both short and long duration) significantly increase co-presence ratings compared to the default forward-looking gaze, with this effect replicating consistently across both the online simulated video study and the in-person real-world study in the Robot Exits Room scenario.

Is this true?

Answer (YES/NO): YES